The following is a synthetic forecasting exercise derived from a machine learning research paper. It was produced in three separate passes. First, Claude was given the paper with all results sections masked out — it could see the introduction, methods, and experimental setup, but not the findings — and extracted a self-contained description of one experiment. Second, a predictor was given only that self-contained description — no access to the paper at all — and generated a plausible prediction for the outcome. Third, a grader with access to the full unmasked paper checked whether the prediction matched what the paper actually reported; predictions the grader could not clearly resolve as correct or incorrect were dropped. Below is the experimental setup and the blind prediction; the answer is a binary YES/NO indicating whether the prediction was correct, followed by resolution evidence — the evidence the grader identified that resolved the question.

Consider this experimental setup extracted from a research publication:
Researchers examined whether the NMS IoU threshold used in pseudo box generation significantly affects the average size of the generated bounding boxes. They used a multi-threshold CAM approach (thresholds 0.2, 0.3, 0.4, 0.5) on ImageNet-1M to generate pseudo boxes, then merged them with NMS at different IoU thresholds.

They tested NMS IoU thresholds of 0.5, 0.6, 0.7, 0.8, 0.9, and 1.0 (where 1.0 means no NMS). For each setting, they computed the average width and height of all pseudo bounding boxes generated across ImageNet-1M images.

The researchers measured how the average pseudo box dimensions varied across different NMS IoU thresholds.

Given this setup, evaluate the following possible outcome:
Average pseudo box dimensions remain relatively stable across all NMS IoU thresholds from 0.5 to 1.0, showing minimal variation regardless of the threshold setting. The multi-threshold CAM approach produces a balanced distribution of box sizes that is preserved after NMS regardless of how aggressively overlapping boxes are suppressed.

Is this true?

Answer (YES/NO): YES